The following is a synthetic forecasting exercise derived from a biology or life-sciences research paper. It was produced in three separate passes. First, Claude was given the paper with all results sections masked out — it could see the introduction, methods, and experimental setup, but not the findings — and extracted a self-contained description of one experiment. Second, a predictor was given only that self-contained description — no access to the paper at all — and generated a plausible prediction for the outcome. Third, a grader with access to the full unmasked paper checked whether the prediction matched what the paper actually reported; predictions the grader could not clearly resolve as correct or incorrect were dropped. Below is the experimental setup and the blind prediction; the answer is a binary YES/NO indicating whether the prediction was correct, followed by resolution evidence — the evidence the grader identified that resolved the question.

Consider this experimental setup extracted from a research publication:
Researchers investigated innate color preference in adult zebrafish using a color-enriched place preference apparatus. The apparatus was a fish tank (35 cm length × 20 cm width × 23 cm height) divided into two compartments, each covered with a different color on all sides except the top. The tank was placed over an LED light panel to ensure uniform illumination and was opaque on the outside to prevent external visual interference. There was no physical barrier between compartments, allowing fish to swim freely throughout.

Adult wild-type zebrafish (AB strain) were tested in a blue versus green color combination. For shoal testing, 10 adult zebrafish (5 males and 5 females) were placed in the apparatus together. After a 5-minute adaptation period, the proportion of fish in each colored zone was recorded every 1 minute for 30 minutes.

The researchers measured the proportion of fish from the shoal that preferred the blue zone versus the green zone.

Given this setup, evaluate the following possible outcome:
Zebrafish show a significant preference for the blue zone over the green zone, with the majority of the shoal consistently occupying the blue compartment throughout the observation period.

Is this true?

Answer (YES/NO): YES